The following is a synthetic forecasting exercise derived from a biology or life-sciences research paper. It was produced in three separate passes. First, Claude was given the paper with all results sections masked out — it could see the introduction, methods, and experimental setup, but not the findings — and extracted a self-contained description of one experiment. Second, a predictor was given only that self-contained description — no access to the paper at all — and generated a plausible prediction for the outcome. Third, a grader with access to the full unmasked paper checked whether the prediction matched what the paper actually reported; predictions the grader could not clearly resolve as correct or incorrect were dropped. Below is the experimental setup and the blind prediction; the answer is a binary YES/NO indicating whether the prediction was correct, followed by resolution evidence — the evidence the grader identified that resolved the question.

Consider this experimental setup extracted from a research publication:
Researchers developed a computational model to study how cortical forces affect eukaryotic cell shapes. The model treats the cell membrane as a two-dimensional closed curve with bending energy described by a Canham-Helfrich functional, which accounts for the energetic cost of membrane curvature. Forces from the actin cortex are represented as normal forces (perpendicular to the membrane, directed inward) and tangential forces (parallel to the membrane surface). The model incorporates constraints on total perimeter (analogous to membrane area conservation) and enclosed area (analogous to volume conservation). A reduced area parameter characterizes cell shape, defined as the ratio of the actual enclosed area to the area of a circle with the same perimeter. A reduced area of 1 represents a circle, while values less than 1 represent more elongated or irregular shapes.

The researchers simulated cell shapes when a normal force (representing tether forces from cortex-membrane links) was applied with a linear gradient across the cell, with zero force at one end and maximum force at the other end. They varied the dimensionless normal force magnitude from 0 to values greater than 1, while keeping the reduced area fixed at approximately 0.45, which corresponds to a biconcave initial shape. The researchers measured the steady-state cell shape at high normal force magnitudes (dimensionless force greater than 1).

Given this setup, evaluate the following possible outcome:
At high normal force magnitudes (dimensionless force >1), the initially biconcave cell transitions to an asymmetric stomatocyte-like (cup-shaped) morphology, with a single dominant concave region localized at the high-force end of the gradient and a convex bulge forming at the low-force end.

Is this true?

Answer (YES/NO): NO